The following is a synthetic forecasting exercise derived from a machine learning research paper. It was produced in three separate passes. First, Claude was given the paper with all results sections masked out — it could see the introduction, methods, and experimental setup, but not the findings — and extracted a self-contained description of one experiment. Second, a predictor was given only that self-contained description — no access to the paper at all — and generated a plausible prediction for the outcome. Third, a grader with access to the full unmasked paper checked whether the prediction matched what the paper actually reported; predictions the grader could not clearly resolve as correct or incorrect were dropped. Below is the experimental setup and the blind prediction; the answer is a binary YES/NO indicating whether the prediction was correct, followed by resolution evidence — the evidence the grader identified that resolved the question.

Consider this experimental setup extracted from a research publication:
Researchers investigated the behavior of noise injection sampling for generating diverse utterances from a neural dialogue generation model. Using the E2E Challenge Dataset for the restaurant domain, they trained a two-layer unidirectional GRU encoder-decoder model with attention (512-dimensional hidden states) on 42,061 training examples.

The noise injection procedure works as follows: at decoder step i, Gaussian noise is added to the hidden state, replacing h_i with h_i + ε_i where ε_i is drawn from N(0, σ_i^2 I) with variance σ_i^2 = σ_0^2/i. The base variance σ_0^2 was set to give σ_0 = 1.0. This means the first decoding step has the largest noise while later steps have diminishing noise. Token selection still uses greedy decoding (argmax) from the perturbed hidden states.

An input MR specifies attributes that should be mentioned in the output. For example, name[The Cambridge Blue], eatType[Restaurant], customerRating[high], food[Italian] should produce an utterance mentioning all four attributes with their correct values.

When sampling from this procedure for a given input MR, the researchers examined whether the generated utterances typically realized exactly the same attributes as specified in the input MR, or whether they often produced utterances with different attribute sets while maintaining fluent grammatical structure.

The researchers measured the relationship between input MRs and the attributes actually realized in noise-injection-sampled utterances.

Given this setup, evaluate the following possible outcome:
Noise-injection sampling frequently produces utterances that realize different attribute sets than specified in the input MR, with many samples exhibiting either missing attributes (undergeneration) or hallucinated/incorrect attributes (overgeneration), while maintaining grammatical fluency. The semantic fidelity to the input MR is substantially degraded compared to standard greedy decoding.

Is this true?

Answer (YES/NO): YES